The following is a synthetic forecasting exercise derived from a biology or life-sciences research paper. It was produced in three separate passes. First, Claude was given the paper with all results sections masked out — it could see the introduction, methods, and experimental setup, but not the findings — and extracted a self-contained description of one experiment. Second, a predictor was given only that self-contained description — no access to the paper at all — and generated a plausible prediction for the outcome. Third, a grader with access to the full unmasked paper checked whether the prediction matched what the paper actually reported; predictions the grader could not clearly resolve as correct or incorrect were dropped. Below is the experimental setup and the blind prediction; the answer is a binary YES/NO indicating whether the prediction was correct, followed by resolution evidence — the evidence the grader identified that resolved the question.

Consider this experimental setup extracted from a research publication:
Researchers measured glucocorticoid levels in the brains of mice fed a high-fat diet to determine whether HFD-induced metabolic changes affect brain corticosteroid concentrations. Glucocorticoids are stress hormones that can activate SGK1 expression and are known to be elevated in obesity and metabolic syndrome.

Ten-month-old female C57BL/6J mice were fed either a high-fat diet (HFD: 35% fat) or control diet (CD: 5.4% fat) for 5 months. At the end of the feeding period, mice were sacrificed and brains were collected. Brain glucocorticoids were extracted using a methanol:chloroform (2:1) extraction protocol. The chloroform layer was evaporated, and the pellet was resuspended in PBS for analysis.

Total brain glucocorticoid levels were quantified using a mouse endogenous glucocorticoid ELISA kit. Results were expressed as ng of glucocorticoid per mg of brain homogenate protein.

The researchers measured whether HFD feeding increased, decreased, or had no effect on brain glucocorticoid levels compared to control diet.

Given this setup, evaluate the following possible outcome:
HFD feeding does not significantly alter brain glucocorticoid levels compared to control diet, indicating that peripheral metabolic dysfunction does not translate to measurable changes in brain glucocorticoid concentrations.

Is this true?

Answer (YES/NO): NO